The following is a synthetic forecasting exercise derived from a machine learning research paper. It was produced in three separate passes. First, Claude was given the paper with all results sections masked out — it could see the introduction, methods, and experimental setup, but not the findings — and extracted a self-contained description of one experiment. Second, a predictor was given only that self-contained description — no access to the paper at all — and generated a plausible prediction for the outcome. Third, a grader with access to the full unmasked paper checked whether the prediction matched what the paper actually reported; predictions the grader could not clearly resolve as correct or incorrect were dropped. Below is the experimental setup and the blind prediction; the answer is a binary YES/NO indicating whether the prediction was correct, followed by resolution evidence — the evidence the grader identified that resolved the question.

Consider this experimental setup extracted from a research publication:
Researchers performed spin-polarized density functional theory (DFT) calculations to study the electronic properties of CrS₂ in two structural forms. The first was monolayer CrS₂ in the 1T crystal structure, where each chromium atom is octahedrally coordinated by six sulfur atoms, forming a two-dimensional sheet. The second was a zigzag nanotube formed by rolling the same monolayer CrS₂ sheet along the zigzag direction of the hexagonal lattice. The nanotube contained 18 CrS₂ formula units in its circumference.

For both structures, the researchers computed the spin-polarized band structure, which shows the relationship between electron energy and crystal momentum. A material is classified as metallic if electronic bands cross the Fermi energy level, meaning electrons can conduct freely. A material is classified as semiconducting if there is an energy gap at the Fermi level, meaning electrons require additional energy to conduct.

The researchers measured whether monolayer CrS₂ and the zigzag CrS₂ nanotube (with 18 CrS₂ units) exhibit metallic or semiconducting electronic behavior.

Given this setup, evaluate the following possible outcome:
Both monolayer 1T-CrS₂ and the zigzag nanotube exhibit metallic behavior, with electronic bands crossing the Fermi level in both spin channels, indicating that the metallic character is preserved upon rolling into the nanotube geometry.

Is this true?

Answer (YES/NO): NO